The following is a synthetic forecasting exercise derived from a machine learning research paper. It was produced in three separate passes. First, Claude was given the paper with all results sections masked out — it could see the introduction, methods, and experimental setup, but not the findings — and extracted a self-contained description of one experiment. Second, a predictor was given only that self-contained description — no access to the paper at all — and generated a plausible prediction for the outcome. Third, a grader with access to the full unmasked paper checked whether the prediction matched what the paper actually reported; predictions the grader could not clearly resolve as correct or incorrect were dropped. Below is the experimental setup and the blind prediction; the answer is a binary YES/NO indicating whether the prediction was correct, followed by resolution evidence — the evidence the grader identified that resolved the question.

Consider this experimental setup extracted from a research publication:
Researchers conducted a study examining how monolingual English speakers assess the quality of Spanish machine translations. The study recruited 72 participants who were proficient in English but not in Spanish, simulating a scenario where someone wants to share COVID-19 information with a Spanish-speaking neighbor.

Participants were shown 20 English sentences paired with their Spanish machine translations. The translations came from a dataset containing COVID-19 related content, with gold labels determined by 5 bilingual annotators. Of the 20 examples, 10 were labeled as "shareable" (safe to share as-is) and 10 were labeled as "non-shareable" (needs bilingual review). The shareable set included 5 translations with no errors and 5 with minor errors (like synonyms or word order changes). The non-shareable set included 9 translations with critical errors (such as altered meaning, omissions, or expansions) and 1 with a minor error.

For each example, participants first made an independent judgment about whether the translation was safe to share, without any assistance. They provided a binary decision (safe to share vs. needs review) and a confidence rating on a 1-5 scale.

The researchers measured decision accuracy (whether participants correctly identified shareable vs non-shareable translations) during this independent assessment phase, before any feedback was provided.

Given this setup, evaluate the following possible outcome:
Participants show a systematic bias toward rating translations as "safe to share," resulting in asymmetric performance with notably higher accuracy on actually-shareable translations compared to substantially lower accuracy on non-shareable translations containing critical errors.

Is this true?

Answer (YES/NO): NO